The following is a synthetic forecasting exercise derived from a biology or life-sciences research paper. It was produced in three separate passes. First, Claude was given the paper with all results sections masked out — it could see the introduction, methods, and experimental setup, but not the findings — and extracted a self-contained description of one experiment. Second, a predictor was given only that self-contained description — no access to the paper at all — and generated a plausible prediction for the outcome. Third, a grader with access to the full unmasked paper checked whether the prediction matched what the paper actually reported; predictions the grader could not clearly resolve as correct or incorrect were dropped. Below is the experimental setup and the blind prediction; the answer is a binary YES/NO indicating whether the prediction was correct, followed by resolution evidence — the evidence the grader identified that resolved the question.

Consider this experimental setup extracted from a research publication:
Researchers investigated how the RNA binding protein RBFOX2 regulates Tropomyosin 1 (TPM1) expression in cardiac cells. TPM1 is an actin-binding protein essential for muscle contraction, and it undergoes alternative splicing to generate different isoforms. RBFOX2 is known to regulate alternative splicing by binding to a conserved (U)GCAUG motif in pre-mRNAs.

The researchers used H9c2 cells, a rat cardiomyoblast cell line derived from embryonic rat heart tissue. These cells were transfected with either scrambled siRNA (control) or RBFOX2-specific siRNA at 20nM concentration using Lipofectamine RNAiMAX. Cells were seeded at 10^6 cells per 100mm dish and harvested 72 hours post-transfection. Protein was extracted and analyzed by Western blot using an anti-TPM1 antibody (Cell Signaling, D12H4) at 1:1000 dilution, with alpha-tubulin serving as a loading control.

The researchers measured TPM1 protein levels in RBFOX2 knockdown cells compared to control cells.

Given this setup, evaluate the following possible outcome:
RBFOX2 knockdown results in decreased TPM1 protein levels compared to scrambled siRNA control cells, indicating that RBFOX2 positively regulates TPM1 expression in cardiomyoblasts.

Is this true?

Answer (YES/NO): YES